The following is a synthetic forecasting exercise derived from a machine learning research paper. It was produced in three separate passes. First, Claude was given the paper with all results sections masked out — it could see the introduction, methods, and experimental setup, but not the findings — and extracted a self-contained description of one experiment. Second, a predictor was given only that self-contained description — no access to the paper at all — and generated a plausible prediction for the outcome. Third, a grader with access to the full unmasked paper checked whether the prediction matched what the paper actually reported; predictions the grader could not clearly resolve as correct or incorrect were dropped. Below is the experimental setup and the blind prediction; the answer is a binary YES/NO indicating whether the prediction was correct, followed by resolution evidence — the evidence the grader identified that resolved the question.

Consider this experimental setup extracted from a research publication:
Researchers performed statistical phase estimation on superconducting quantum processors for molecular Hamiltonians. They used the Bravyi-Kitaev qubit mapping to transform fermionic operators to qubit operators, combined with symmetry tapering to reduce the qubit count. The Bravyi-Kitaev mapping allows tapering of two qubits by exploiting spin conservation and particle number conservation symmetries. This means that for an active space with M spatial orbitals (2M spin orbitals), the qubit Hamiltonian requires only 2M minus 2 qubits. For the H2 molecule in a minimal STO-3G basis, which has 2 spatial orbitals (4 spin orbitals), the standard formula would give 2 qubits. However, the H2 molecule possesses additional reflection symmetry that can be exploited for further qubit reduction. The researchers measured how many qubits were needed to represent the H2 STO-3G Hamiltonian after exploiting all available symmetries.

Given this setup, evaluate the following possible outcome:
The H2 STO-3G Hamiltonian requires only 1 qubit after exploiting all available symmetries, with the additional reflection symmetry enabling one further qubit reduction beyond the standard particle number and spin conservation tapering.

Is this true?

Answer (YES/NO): YES